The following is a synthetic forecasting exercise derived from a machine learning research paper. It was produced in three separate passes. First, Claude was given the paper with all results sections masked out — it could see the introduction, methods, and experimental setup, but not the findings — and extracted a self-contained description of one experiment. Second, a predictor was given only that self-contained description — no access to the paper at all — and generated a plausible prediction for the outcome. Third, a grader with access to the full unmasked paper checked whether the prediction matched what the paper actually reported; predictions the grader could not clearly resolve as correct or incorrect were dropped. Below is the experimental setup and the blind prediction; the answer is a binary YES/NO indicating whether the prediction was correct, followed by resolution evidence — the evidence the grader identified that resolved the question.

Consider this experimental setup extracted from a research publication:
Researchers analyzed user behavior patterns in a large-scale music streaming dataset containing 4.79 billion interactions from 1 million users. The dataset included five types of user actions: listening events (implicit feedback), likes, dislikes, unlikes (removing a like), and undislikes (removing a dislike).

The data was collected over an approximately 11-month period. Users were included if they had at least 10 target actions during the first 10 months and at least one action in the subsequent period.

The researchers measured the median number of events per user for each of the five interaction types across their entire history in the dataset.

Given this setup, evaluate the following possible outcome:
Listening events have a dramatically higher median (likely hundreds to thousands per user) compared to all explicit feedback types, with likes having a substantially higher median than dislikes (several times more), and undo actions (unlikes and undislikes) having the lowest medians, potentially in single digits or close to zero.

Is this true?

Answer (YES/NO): NO